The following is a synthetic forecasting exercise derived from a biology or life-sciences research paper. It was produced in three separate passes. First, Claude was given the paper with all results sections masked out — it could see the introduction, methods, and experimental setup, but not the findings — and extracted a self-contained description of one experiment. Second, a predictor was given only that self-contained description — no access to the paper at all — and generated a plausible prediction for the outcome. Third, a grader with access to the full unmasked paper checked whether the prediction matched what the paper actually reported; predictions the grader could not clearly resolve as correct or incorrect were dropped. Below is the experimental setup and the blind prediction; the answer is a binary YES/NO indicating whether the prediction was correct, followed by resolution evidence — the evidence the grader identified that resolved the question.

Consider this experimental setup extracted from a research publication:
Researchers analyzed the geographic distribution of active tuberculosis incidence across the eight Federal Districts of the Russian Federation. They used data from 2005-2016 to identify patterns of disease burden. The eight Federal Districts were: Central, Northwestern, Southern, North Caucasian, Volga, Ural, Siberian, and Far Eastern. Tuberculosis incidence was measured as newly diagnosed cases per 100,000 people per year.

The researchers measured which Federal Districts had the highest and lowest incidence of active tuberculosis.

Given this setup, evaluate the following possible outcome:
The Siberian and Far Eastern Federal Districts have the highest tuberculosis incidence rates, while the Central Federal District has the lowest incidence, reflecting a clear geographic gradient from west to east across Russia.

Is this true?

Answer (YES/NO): NO